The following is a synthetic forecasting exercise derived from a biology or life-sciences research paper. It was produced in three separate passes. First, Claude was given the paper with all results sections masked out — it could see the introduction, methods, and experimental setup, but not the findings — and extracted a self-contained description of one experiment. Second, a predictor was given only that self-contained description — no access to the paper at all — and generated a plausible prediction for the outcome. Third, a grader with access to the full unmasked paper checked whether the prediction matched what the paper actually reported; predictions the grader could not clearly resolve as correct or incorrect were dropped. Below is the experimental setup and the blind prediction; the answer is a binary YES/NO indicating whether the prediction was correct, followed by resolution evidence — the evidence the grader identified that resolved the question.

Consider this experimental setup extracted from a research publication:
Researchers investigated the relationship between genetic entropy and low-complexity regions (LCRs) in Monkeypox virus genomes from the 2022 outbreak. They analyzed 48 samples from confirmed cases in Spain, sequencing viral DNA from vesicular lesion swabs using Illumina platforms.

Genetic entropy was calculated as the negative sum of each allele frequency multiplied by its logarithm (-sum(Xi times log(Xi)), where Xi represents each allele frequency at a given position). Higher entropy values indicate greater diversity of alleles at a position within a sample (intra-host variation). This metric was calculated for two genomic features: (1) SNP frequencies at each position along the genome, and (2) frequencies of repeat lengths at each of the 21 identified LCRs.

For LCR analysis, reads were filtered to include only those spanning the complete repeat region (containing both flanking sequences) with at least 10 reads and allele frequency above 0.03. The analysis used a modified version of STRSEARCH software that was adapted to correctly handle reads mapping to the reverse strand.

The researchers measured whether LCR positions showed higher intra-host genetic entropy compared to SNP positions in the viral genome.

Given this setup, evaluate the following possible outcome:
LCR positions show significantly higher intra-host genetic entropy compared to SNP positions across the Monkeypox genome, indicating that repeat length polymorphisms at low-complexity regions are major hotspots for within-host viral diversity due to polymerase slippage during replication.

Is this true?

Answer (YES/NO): YES